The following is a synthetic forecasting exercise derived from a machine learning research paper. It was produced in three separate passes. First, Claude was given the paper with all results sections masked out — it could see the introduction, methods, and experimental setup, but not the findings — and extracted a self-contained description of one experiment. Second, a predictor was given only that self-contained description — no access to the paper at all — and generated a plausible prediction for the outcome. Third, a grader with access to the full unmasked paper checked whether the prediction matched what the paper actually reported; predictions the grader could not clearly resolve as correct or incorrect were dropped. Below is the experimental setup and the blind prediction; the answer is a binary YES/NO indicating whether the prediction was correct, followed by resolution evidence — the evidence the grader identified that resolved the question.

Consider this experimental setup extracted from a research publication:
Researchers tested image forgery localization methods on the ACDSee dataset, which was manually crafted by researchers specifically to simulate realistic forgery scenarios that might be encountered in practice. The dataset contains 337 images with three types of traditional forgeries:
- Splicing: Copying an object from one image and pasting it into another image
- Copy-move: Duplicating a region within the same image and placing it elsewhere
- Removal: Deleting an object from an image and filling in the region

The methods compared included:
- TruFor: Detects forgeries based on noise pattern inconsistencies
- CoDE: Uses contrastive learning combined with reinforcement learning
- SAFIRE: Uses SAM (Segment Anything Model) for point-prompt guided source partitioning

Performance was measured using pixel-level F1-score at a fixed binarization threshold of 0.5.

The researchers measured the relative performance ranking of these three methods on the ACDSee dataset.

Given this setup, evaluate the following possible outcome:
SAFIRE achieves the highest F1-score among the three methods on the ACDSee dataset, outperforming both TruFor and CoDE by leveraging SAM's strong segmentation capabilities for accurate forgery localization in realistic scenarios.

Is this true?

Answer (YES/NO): NO